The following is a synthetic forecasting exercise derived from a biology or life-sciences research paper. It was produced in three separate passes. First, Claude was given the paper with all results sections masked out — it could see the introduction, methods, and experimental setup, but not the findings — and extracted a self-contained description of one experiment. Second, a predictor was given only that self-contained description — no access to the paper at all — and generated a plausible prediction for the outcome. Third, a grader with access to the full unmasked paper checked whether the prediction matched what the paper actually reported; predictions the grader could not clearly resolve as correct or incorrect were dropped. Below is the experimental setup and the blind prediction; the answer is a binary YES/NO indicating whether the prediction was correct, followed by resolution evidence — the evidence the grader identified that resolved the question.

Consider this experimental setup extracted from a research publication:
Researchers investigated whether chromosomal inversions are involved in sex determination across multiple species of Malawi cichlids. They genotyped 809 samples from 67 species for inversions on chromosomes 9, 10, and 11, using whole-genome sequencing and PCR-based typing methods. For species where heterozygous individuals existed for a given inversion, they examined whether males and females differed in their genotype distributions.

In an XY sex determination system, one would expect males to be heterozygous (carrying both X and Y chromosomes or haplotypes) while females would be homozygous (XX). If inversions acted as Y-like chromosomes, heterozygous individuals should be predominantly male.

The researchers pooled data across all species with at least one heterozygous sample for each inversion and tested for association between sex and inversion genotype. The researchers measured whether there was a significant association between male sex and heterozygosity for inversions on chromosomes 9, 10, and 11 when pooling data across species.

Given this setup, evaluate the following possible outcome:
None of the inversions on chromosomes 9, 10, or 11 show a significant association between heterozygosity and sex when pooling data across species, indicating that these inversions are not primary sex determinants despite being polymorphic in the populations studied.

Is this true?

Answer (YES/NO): NO